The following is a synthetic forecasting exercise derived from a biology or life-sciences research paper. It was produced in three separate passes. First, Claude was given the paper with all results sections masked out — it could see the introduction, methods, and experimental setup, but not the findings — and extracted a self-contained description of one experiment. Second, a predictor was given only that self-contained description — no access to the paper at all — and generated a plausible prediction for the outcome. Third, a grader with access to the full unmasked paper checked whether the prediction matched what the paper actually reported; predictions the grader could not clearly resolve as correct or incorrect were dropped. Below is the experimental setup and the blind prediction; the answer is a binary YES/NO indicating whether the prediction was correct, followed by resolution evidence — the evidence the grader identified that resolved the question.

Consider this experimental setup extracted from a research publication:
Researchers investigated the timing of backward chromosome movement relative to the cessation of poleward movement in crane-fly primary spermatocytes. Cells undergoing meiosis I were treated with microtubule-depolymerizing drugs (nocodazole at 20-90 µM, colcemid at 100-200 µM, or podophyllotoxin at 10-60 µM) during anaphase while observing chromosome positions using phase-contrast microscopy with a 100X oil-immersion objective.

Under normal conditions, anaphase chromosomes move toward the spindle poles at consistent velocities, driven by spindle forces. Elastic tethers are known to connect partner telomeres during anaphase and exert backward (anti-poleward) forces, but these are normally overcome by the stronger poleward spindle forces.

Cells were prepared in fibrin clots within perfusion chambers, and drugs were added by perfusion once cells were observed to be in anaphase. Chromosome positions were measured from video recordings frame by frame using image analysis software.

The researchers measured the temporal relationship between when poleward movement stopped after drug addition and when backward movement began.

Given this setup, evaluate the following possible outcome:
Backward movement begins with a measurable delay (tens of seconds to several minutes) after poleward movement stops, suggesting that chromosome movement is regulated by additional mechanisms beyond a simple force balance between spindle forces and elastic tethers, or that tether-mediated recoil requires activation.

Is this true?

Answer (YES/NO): NO